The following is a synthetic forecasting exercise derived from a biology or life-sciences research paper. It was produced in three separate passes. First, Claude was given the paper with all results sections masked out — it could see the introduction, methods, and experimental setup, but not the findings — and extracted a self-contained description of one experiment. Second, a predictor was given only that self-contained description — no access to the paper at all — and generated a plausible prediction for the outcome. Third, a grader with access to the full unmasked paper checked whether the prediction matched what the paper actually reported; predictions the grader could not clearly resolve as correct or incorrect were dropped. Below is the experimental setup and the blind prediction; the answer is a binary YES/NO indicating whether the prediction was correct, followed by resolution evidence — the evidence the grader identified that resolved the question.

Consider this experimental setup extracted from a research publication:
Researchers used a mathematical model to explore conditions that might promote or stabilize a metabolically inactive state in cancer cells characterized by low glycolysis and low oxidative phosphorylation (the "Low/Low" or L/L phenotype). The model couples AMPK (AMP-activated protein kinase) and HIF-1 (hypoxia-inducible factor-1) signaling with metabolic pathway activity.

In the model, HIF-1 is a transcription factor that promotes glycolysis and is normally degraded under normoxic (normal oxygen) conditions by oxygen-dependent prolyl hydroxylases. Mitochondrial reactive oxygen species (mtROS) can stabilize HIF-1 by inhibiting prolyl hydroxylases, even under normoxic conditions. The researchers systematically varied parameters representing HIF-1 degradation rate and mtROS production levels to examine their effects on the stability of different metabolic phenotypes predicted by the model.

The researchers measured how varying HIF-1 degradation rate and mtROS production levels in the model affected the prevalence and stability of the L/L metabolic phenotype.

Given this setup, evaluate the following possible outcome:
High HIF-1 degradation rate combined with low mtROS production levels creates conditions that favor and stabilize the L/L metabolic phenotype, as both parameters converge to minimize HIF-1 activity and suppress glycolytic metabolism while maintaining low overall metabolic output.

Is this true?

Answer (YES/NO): YES